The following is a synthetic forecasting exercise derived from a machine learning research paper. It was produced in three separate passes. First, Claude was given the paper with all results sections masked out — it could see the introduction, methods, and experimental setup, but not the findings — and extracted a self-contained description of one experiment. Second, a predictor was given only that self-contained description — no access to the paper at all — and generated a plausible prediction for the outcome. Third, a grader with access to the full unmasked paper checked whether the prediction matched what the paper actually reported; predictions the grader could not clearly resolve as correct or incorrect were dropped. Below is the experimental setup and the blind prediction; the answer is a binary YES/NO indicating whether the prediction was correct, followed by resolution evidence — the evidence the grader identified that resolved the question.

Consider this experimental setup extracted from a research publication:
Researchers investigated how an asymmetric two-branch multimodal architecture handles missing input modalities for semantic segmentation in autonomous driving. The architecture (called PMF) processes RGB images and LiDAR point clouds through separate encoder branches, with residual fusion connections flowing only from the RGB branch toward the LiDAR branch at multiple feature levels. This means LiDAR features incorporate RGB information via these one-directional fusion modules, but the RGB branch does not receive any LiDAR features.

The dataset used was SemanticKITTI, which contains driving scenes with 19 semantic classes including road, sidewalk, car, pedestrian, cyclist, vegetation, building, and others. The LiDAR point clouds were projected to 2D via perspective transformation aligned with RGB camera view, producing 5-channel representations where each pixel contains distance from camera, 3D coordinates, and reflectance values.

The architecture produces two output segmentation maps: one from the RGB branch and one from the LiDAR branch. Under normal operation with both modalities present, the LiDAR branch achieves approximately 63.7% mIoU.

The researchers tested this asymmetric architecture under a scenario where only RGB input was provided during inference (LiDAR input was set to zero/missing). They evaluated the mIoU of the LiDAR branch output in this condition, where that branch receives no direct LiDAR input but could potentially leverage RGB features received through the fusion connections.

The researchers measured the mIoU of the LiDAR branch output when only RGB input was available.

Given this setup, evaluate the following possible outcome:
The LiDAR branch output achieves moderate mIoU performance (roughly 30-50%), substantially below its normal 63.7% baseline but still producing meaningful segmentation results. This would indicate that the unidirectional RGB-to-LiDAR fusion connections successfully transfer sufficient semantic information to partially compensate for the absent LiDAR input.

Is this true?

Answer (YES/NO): NO